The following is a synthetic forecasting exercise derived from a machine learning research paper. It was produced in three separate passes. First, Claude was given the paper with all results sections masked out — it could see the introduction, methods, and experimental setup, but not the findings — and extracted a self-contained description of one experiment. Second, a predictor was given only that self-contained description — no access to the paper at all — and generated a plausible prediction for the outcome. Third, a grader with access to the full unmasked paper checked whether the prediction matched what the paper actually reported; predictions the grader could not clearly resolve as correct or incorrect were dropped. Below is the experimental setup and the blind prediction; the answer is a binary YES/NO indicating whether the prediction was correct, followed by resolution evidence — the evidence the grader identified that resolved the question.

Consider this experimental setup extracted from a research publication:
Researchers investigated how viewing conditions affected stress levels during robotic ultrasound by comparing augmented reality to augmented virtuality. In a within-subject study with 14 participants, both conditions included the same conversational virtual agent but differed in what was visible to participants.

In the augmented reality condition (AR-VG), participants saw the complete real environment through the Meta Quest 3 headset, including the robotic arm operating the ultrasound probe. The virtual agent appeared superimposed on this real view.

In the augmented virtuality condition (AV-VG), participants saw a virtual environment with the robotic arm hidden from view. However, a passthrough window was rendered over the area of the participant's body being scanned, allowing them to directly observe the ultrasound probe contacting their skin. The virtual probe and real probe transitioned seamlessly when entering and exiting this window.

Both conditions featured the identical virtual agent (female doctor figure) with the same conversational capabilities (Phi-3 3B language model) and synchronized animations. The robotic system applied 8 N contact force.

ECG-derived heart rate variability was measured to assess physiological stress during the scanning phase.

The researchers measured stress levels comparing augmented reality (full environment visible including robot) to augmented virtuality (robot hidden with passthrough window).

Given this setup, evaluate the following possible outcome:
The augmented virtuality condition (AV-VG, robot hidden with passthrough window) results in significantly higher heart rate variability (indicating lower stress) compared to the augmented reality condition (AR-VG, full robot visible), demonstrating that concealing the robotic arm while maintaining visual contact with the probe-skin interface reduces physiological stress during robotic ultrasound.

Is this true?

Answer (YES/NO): NO